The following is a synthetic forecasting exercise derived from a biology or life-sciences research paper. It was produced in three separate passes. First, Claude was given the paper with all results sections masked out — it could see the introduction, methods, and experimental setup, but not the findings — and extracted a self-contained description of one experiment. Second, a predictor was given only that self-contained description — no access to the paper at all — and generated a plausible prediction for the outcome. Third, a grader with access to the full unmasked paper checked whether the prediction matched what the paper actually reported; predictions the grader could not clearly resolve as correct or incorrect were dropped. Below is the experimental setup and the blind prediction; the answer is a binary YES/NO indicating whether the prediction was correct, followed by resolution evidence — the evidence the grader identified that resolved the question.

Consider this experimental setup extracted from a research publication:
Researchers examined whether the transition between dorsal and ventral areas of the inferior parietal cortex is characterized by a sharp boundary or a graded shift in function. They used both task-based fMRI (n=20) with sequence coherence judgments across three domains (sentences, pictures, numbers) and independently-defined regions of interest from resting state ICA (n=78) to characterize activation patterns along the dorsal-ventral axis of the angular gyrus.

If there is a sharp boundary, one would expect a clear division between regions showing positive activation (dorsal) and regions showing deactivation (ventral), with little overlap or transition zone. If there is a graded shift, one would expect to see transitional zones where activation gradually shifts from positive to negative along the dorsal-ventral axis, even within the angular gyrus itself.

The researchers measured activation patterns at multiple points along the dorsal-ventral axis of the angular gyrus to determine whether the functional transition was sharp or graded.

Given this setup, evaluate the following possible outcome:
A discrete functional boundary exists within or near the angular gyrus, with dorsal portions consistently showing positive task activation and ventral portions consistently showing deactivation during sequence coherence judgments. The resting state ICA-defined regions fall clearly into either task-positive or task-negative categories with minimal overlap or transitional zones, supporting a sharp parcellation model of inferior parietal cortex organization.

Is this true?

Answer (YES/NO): NO